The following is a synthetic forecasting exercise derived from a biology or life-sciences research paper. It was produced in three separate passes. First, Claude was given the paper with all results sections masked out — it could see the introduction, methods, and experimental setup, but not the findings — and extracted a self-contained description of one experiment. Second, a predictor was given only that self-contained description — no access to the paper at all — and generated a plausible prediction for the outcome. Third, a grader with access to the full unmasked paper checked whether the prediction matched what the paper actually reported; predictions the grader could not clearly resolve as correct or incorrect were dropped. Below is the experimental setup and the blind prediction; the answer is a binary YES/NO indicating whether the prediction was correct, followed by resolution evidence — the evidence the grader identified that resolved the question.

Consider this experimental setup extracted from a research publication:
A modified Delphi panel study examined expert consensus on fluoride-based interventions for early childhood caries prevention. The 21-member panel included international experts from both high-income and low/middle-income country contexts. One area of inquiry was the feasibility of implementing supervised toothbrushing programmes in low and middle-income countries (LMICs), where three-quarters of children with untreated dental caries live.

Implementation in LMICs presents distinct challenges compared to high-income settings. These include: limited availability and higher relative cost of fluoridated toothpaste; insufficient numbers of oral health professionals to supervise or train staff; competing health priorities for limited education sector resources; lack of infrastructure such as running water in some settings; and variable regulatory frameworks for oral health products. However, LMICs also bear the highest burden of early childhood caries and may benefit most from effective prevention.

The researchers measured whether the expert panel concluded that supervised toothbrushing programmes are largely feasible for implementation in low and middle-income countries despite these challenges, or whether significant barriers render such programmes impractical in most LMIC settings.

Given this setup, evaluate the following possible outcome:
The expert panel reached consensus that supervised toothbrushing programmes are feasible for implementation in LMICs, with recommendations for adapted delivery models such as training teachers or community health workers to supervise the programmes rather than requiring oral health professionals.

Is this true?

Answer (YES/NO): YES